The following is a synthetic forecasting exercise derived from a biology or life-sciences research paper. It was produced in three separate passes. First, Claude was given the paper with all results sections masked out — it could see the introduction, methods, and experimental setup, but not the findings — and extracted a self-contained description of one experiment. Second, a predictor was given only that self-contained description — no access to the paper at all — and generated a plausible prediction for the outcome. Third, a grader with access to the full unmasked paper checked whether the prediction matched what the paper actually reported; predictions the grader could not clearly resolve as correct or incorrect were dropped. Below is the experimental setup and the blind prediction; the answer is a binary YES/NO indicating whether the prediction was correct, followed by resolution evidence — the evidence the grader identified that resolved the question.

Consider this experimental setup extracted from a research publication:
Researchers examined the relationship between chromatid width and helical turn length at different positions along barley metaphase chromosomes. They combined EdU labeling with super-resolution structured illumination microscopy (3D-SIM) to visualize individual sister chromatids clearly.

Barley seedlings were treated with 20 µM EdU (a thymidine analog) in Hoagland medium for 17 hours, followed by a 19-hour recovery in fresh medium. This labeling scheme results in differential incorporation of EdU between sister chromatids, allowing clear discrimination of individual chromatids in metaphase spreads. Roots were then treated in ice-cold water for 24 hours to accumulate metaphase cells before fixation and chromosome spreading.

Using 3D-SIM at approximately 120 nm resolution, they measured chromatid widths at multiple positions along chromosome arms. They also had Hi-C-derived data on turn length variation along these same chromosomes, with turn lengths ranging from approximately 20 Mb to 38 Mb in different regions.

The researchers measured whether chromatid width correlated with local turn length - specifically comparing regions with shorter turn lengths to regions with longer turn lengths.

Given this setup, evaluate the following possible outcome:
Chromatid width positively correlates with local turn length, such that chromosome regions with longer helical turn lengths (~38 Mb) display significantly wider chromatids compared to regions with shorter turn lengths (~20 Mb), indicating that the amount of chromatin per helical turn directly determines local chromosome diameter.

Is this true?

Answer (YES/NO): YES